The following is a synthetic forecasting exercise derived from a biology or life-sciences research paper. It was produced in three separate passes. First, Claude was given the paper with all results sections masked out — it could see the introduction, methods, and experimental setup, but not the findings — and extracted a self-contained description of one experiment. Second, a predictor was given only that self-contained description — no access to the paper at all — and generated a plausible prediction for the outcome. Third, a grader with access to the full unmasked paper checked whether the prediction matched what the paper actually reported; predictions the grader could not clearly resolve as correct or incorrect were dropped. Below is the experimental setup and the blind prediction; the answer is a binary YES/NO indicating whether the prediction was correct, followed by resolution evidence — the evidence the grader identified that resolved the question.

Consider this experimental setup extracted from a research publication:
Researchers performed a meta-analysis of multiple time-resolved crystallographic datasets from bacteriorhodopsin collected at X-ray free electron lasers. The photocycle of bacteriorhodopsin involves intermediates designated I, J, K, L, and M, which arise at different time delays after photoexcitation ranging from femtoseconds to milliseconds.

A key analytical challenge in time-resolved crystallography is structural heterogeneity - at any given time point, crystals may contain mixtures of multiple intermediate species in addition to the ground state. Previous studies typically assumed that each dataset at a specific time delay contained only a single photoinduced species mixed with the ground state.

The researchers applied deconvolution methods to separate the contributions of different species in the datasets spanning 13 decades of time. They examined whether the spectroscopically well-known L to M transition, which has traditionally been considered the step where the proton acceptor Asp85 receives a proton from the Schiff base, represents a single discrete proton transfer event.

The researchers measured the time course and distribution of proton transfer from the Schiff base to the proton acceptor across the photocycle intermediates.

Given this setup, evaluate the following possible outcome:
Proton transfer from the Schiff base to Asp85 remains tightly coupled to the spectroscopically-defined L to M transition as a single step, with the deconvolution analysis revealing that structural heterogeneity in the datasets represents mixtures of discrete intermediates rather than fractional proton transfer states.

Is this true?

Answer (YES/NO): NO